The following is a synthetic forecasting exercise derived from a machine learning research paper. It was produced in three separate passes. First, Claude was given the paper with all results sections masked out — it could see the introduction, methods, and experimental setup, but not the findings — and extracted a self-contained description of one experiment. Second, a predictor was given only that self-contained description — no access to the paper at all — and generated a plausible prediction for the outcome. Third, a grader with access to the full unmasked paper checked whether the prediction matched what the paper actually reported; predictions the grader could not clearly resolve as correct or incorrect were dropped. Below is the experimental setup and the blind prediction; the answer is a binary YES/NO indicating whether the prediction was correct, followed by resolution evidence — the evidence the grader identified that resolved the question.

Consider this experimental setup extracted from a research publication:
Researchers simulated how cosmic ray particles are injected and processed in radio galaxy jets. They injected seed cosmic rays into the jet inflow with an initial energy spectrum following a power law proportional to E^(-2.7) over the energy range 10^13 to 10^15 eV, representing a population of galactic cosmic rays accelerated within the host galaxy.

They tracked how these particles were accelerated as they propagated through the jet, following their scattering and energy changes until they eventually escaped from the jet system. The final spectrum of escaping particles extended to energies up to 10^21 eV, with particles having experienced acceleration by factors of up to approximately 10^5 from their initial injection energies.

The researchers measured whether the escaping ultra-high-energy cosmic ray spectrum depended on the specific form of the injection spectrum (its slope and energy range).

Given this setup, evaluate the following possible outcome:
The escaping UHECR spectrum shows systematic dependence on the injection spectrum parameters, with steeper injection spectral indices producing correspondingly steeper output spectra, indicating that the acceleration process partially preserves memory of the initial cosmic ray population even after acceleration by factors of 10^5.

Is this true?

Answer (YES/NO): NO